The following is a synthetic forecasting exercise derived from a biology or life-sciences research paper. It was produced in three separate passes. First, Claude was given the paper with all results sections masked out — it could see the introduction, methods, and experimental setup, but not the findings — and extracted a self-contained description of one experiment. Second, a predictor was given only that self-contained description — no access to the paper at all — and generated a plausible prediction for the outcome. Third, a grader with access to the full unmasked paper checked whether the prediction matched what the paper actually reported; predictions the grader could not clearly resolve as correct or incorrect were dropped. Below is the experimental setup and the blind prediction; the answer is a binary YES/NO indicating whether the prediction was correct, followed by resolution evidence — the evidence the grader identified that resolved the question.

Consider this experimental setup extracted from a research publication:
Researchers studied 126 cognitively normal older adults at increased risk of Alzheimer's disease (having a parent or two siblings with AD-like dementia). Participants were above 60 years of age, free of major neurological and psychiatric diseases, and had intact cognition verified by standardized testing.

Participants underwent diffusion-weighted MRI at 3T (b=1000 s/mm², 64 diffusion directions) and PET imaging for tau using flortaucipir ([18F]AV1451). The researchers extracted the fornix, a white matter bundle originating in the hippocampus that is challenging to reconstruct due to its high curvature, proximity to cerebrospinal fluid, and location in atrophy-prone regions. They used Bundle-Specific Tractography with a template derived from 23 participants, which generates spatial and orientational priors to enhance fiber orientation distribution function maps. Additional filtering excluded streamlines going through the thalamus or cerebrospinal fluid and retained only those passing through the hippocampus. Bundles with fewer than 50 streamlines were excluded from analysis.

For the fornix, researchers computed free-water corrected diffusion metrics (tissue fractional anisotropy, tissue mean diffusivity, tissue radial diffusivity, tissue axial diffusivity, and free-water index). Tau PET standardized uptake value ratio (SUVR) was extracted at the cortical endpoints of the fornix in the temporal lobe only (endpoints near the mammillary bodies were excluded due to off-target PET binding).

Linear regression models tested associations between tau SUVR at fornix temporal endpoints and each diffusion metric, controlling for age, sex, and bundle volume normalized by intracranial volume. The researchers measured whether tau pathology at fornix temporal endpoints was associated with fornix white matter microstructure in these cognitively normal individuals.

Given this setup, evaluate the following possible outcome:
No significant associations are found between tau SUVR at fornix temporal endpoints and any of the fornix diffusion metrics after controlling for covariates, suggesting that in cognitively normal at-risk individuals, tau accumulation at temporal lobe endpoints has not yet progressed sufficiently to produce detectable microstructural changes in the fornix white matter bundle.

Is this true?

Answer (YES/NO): YES